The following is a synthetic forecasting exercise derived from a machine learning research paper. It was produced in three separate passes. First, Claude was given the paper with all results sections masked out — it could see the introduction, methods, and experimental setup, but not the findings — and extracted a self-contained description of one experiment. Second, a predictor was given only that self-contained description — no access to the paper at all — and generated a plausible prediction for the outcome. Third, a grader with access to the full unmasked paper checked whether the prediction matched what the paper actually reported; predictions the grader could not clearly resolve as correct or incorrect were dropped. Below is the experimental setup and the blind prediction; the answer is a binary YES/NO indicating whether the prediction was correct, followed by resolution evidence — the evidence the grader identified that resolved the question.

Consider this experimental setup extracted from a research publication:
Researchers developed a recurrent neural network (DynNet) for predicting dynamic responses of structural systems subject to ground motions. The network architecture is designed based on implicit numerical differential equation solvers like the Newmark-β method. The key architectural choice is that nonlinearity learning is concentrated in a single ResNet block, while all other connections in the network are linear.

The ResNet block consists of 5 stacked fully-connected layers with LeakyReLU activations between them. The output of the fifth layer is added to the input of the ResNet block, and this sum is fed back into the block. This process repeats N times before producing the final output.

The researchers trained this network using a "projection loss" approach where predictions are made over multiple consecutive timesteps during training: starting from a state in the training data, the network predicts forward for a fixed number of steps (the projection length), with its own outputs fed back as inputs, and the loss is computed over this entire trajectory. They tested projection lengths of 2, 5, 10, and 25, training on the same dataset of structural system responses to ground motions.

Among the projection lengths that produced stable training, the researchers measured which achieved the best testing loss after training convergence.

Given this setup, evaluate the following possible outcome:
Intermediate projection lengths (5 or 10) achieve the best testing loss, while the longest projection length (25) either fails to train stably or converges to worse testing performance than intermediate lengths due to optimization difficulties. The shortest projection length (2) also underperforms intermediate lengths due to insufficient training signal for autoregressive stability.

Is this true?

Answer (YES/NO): NO